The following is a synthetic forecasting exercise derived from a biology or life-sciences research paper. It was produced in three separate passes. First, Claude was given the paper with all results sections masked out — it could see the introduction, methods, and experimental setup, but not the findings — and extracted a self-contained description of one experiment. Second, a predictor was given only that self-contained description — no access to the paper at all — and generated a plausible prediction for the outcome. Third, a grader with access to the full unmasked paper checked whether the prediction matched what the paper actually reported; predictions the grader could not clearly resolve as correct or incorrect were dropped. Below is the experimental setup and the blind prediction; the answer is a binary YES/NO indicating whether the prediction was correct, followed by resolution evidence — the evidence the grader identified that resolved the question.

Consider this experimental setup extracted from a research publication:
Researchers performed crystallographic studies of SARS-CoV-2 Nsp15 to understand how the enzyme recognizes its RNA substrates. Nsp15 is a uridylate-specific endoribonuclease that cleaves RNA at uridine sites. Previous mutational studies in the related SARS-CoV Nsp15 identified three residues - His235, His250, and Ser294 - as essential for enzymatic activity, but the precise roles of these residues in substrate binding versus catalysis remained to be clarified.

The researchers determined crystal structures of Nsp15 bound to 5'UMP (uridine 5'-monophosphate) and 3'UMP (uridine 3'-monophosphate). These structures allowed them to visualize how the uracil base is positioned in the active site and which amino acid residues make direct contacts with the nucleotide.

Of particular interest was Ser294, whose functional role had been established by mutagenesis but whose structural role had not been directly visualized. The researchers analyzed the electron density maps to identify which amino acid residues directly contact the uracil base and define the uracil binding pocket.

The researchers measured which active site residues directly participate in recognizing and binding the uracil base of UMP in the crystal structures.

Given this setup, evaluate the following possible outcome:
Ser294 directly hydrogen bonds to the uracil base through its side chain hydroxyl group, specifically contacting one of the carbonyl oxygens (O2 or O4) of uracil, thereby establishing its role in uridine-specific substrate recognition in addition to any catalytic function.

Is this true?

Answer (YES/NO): YES